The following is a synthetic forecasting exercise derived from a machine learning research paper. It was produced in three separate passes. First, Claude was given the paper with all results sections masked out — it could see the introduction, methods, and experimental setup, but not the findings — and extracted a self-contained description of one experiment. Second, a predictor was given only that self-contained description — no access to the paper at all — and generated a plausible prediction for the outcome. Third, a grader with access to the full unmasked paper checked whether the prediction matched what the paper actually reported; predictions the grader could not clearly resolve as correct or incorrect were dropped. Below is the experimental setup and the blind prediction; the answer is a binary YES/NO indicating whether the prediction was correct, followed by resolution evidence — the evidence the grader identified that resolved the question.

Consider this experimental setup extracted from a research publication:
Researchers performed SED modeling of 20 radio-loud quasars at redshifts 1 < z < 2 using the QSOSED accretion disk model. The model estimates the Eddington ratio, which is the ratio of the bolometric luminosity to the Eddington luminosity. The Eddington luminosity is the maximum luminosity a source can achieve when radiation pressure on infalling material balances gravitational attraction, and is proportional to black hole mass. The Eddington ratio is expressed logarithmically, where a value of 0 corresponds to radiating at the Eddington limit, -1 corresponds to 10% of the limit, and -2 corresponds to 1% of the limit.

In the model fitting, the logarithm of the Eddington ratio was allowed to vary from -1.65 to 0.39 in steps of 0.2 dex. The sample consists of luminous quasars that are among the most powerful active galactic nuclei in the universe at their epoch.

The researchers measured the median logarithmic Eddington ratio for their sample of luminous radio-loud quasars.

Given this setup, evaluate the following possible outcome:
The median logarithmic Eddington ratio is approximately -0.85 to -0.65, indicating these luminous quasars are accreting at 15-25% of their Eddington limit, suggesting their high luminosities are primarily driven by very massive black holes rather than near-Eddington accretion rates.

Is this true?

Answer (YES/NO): NO